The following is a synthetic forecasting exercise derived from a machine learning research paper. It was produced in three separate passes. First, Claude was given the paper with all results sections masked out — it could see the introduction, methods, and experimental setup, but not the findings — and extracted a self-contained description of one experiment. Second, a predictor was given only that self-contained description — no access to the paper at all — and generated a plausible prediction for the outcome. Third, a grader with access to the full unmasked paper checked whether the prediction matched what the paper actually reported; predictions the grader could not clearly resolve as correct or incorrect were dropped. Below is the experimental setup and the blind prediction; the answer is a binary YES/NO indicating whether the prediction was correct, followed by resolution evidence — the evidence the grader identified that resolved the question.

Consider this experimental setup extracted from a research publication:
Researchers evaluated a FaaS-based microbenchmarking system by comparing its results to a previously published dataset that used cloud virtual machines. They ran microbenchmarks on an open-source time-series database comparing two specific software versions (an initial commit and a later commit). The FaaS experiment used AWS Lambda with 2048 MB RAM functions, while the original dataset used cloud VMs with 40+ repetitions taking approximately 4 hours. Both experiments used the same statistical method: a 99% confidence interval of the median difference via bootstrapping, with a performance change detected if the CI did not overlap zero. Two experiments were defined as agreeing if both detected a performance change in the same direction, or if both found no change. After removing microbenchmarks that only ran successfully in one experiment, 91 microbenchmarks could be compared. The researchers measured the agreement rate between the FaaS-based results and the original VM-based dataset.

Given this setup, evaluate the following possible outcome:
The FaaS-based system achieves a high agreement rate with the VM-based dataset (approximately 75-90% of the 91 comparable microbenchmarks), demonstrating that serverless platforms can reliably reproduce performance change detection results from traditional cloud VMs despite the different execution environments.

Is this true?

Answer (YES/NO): NO